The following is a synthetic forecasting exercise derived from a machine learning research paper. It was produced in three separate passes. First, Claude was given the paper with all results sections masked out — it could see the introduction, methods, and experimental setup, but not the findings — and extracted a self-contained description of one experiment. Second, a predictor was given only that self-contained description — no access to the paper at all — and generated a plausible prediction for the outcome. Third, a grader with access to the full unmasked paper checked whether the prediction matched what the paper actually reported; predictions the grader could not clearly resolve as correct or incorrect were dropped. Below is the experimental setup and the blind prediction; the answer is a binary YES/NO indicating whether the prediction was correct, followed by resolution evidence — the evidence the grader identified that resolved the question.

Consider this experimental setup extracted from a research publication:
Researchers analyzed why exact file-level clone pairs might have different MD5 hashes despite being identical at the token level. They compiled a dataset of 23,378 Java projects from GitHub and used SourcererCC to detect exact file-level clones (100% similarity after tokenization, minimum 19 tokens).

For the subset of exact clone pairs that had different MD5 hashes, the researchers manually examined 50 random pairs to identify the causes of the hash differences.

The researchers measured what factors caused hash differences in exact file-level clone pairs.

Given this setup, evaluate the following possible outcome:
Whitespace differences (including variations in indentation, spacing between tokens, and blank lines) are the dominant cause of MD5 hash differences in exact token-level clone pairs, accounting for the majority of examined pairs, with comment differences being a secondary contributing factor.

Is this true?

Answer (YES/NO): NO